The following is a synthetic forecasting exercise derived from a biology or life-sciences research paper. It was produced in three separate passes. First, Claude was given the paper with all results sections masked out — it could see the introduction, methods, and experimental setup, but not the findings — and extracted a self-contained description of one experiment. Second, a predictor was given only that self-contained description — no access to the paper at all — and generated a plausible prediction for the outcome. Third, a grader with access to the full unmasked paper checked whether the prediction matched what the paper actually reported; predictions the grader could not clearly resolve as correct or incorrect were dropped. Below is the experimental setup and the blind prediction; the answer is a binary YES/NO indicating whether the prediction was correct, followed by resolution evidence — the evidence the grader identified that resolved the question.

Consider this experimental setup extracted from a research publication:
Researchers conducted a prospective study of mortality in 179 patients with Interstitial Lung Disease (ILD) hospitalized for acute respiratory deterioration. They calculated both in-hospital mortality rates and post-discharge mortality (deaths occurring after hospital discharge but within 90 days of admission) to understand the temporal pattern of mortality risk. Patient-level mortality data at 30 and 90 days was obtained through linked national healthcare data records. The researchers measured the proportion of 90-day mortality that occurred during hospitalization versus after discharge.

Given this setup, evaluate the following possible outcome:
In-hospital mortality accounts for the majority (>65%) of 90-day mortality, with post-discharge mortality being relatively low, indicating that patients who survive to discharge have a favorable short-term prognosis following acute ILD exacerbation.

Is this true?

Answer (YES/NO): NO